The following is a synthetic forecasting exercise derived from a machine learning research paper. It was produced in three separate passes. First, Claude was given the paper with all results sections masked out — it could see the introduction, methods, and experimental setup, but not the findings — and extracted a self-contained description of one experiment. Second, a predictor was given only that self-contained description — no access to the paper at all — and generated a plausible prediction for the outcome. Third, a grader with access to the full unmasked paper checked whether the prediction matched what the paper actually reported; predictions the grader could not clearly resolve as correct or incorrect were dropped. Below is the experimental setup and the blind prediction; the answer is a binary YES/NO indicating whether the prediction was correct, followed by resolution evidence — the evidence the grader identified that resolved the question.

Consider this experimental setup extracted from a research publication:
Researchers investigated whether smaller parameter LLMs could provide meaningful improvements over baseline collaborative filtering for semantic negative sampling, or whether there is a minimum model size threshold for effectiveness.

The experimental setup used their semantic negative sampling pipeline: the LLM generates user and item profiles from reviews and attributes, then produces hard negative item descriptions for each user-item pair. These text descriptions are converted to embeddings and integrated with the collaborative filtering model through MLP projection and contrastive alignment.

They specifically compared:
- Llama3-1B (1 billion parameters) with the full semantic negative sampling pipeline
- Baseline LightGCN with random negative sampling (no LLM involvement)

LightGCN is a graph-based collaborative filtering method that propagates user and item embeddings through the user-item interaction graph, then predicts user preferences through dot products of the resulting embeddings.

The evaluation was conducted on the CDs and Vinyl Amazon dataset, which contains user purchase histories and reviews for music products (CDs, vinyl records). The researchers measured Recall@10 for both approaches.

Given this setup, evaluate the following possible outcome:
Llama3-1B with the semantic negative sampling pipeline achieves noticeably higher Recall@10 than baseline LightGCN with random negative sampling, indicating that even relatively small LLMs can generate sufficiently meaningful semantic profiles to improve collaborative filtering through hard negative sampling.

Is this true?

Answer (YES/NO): NO